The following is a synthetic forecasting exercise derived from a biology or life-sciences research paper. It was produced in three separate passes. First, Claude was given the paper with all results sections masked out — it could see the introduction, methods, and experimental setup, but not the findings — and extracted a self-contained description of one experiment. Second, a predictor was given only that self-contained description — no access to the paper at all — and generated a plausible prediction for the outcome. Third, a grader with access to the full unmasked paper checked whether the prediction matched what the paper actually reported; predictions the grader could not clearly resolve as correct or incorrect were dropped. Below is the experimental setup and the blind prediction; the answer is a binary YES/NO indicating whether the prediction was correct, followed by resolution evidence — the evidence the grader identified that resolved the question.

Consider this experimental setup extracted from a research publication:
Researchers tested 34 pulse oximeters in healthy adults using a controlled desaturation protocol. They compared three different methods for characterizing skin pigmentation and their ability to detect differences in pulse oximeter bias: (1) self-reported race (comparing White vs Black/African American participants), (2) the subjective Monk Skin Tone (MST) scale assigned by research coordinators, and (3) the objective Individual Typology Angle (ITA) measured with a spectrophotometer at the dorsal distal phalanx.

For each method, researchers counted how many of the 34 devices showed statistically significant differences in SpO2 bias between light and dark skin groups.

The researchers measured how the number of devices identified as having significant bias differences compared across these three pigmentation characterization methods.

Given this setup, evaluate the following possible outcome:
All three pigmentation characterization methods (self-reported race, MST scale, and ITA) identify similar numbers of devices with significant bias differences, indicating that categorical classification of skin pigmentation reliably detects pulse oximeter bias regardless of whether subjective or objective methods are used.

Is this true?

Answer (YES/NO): NO